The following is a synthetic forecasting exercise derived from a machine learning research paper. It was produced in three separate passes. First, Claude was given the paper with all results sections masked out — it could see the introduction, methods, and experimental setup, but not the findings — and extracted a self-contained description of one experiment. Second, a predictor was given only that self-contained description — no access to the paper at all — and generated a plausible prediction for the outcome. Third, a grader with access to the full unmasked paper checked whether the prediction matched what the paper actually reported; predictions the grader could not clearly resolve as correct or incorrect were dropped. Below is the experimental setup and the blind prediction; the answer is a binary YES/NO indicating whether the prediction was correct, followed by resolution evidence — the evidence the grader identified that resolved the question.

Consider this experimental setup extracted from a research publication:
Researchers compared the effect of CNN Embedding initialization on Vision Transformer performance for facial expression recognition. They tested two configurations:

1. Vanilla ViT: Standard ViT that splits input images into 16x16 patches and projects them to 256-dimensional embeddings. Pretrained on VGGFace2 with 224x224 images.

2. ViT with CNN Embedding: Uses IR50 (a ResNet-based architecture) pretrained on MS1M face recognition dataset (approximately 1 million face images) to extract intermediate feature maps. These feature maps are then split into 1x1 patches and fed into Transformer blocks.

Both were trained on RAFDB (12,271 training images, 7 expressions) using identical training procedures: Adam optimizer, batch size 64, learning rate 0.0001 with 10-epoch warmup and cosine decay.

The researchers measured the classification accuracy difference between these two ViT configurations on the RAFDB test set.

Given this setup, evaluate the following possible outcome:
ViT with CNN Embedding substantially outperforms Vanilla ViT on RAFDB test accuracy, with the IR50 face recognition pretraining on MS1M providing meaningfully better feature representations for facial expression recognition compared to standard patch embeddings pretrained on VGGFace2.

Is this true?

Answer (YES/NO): YES